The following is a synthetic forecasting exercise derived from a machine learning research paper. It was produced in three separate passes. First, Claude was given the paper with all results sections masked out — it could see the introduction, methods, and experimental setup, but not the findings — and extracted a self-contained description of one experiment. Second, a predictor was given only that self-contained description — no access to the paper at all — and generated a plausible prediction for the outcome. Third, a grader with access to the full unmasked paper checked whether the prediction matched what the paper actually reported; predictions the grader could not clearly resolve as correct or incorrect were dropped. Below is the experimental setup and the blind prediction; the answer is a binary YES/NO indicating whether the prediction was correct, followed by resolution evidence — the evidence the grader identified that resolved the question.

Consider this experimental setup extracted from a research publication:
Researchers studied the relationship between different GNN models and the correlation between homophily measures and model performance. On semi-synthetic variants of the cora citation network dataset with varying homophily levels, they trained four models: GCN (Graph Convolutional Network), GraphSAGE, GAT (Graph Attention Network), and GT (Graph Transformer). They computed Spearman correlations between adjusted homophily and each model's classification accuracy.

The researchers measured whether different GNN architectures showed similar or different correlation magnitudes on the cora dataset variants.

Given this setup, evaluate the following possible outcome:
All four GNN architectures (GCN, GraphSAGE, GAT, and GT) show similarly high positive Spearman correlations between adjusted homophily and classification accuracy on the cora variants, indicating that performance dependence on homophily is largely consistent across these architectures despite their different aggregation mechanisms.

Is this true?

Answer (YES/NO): NO